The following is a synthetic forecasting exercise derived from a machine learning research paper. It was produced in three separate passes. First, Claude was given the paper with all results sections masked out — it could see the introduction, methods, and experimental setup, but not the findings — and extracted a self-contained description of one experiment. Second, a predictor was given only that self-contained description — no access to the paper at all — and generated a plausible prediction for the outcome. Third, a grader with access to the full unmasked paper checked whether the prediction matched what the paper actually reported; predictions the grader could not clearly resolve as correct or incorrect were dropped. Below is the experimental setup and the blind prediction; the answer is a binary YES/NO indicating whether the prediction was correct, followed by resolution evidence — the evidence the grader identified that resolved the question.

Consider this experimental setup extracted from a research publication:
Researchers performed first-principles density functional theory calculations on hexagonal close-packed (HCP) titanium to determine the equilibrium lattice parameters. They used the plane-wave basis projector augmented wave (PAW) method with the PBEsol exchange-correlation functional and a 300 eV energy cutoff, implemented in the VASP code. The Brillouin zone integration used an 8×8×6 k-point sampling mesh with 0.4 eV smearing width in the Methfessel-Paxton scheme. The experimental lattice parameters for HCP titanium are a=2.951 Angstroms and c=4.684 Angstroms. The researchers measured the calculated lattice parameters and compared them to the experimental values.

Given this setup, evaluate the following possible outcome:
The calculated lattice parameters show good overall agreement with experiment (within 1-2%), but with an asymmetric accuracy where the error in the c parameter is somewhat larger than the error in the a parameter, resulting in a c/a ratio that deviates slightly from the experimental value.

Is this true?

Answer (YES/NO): NO